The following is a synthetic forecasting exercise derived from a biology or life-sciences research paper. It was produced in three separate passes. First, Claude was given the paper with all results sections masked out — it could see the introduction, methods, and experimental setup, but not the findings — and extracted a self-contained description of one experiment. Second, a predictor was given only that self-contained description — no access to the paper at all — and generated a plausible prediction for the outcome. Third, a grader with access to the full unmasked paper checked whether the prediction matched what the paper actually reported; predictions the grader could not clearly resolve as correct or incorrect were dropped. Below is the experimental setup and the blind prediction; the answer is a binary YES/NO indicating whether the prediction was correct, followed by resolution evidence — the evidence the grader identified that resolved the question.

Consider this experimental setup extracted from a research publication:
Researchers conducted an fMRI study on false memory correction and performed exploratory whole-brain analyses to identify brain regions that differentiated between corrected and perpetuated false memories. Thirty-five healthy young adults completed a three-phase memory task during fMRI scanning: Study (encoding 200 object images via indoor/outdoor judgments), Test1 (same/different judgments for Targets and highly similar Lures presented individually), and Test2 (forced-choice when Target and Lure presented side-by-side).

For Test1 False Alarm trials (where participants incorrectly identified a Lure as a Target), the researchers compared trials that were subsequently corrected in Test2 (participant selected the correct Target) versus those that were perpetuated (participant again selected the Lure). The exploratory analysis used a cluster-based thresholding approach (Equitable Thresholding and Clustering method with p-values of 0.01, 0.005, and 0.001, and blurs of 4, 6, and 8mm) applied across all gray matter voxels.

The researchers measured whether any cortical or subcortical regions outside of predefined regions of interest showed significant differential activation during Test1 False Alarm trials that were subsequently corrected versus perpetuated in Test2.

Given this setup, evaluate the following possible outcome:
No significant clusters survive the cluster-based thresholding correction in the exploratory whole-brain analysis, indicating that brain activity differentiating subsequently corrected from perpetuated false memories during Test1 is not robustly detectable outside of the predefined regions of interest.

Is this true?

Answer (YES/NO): NO